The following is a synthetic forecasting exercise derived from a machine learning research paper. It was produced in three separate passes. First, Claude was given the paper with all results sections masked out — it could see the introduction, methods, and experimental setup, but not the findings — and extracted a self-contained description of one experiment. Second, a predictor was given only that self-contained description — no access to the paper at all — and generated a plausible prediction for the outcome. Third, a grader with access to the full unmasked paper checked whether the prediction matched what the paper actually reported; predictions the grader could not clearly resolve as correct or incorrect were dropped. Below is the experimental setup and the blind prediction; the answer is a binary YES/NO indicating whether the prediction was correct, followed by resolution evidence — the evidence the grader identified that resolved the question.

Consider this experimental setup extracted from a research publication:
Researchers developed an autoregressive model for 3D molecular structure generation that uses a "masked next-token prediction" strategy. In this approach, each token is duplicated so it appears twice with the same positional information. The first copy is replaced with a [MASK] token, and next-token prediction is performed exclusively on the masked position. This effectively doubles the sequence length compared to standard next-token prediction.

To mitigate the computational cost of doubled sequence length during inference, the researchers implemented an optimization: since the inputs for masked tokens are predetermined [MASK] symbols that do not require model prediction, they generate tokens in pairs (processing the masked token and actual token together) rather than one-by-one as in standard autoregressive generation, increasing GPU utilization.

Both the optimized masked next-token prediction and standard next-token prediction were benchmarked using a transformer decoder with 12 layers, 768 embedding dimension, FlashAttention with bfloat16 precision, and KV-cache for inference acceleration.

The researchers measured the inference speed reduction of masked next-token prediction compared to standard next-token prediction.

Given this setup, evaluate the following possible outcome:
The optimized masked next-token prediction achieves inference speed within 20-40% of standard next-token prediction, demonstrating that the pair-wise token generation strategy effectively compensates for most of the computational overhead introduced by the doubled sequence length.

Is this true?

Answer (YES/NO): NO